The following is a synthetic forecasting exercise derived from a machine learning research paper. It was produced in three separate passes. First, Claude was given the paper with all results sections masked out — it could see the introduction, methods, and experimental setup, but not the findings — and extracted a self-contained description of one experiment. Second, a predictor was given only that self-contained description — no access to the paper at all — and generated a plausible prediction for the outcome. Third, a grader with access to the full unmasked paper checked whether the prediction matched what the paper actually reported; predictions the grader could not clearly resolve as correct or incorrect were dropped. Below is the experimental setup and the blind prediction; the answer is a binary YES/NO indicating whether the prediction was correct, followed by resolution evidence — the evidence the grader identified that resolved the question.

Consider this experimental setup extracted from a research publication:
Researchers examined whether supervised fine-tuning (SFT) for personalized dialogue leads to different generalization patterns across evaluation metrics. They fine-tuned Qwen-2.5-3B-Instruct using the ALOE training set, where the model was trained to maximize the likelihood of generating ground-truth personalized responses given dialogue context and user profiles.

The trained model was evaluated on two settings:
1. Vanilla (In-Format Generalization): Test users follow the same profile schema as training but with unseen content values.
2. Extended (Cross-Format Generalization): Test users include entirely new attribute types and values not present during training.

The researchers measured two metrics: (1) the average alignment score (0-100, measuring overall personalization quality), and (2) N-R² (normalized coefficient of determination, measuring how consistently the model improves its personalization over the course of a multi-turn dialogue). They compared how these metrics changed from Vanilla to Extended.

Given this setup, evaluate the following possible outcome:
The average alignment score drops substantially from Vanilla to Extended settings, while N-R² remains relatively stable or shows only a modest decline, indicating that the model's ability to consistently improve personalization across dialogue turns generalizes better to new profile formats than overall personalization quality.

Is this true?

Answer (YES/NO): NO